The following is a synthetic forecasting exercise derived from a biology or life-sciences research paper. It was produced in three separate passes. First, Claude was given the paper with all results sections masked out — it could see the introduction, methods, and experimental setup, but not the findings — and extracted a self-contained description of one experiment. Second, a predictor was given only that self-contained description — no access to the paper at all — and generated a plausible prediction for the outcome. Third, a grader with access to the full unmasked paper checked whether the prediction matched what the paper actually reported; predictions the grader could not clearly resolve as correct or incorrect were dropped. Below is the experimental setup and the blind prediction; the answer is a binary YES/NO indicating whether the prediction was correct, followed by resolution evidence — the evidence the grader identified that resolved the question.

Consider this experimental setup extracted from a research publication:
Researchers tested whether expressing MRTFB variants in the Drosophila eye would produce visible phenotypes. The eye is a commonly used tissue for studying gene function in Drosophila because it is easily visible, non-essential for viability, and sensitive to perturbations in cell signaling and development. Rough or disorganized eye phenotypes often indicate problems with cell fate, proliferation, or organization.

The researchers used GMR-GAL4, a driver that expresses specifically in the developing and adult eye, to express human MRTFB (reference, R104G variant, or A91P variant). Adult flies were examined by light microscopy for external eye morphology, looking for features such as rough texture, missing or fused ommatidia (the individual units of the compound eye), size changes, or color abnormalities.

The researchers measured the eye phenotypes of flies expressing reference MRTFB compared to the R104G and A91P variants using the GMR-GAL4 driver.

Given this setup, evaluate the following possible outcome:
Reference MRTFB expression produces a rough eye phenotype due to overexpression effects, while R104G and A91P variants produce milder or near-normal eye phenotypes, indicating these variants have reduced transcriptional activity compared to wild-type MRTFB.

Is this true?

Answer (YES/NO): NO